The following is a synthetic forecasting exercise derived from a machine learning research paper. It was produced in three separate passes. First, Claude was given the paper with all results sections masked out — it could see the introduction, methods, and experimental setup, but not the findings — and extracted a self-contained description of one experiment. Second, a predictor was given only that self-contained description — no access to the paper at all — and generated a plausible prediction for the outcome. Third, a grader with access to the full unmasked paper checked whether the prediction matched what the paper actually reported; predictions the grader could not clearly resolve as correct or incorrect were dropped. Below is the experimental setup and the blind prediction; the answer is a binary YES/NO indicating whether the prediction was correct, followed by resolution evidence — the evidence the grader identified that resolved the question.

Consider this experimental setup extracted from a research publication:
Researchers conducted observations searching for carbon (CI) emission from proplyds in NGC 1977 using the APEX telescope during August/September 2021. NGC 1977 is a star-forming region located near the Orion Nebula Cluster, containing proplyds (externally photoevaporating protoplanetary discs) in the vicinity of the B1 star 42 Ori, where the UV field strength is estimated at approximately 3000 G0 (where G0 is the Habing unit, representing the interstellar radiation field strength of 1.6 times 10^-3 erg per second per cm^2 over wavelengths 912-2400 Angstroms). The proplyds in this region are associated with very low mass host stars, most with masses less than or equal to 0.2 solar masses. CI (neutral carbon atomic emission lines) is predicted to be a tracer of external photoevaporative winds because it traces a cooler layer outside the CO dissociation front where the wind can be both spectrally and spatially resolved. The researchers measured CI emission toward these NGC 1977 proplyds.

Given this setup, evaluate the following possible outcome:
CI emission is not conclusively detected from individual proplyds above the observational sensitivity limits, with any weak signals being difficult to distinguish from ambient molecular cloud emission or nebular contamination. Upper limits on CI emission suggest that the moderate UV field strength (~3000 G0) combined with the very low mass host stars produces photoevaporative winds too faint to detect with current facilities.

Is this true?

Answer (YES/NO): NO